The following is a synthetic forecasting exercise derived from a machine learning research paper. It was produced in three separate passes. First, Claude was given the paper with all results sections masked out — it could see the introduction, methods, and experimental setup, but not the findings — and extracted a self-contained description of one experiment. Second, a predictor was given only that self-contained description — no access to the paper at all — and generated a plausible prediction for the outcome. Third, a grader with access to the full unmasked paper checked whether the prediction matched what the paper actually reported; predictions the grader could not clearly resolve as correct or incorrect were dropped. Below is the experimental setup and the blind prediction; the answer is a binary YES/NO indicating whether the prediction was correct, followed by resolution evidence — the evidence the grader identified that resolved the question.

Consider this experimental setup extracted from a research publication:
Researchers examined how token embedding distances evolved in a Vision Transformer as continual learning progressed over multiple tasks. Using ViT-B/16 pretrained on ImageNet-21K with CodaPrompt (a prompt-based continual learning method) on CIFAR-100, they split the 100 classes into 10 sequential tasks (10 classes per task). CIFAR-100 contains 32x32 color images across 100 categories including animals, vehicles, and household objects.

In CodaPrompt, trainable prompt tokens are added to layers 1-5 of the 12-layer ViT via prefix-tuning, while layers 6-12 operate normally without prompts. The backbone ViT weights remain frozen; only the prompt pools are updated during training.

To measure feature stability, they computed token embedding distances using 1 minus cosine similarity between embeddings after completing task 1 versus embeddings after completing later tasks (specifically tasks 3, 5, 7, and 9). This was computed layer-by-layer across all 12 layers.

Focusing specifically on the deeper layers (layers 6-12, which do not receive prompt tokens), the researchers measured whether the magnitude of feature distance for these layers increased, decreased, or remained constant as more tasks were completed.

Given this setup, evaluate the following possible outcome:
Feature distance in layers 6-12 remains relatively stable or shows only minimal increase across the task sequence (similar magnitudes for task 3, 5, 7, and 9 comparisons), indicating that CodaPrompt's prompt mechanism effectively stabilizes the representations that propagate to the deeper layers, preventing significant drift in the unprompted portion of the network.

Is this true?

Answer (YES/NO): NO